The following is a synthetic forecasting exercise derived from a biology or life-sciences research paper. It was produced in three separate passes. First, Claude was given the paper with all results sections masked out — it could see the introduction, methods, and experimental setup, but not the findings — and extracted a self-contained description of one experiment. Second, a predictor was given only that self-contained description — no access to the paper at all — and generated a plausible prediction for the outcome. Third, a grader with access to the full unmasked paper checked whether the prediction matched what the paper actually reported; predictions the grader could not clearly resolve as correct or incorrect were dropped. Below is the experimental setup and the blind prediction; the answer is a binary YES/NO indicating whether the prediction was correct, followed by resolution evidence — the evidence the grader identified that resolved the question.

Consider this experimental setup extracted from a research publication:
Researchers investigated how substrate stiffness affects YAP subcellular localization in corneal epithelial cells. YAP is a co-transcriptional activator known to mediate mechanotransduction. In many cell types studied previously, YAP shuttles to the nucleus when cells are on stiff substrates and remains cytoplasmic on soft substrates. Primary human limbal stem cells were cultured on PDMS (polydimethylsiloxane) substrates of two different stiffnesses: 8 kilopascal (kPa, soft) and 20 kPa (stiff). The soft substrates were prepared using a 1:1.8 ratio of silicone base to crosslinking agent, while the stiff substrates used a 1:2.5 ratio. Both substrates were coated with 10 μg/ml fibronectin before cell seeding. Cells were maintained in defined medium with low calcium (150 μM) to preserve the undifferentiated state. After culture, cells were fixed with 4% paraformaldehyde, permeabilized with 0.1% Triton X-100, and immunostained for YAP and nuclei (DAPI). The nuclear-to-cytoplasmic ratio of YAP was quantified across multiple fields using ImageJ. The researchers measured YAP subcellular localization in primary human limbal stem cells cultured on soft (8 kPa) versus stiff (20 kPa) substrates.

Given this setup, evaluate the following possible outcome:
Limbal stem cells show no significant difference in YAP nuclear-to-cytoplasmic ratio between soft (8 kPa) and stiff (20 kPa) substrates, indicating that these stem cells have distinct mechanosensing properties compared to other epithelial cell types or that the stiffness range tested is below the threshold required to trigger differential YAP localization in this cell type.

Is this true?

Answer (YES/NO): NO